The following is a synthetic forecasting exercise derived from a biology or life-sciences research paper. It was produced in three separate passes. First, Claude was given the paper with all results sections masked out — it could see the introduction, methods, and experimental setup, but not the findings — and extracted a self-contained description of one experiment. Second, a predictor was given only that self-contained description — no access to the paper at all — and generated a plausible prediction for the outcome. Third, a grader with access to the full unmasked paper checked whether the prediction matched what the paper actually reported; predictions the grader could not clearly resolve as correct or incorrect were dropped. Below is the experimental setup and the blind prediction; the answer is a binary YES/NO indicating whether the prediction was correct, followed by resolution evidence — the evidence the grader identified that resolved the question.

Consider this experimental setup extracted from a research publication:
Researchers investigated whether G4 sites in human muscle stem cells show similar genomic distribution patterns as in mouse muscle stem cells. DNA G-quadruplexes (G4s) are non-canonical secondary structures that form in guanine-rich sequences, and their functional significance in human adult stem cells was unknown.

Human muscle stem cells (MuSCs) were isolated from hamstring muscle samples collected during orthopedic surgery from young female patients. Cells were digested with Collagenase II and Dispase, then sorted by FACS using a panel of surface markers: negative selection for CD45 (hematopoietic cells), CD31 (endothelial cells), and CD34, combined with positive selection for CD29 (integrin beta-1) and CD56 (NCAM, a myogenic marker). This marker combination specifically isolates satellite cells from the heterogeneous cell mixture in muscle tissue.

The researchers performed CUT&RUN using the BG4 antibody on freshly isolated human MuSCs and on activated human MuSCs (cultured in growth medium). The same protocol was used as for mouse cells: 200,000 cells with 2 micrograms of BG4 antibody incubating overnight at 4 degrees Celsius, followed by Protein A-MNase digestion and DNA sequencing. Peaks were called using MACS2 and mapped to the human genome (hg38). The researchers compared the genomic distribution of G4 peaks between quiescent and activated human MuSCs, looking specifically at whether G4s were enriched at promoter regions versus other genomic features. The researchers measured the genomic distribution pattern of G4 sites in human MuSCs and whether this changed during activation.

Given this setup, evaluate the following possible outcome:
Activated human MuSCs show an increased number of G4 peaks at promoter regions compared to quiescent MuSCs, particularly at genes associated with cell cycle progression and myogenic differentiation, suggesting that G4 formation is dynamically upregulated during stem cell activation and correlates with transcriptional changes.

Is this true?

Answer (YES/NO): NO